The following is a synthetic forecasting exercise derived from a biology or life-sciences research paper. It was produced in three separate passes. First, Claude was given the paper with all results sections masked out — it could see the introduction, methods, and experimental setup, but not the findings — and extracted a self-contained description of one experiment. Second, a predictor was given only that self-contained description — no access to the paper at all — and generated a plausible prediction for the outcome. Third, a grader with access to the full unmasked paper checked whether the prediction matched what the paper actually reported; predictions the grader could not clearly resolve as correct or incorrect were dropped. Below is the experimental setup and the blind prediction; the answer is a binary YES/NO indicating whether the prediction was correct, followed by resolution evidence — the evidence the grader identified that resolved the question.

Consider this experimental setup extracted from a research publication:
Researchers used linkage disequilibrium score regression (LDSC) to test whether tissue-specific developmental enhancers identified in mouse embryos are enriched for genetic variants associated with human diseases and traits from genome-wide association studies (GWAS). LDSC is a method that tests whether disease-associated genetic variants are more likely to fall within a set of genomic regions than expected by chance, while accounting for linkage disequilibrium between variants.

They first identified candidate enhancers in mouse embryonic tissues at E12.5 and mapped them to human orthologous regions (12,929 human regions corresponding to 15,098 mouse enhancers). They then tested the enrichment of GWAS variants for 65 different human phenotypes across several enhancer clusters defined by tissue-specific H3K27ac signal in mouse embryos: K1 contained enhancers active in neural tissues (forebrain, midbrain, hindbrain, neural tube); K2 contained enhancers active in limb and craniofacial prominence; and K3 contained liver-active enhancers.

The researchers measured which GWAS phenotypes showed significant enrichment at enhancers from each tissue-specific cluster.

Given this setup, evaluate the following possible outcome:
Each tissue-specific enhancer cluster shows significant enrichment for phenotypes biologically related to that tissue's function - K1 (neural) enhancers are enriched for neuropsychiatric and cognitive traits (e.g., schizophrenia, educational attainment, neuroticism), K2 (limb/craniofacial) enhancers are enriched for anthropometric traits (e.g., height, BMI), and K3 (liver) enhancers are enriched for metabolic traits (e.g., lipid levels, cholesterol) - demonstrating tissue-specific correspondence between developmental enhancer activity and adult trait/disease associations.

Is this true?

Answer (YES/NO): YES